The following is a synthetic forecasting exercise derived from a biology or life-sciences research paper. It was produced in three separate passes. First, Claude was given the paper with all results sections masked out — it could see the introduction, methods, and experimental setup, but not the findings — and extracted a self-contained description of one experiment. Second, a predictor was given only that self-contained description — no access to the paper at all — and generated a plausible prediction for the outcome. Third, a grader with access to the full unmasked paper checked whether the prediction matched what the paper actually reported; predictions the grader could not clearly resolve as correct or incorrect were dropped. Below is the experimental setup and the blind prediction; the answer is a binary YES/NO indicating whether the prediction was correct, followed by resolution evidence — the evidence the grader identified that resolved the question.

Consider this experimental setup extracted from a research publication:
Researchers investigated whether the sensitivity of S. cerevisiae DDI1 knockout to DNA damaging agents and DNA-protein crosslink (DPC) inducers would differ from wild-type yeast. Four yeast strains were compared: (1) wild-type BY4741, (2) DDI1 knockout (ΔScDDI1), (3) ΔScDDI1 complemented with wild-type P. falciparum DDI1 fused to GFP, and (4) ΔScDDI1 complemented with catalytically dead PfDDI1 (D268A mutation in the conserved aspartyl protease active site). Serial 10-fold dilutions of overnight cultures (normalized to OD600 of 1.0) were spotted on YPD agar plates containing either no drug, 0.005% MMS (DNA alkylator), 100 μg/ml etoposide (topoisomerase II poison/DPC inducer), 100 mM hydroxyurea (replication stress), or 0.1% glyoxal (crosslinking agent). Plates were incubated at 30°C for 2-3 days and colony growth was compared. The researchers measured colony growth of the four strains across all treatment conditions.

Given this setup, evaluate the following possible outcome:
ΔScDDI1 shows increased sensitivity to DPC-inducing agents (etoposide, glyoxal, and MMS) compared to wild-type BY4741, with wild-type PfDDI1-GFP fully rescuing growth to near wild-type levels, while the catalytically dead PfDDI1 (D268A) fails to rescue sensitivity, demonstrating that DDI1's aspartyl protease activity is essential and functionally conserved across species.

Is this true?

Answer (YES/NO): NO